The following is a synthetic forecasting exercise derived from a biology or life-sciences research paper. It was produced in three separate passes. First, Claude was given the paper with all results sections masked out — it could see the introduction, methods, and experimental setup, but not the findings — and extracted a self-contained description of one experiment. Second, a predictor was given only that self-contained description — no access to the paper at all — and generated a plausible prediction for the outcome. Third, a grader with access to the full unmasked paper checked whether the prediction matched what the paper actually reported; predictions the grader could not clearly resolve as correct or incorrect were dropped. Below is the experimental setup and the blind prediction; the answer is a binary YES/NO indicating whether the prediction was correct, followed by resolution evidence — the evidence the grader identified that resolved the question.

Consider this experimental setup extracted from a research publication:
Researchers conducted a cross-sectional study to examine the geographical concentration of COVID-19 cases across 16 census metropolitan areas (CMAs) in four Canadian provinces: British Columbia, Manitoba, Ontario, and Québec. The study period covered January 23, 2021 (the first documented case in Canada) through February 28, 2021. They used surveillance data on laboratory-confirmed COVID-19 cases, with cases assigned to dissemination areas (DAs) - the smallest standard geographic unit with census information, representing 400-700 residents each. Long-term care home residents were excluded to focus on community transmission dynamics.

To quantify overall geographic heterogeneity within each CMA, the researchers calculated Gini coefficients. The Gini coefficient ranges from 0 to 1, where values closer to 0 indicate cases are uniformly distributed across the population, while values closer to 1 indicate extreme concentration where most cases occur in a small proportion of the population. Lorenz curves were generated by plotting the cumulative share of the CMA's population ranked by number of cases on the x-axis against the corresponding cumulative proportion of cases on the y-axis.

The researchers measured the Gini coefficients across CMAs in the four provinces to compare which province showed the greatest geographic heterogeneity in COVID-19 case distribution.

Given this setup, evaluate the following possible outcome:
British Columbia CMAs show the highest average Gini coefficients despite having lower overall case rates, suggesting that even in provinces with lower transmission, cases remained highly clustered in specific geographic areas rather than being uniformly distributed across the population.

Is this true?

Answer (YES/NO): NO